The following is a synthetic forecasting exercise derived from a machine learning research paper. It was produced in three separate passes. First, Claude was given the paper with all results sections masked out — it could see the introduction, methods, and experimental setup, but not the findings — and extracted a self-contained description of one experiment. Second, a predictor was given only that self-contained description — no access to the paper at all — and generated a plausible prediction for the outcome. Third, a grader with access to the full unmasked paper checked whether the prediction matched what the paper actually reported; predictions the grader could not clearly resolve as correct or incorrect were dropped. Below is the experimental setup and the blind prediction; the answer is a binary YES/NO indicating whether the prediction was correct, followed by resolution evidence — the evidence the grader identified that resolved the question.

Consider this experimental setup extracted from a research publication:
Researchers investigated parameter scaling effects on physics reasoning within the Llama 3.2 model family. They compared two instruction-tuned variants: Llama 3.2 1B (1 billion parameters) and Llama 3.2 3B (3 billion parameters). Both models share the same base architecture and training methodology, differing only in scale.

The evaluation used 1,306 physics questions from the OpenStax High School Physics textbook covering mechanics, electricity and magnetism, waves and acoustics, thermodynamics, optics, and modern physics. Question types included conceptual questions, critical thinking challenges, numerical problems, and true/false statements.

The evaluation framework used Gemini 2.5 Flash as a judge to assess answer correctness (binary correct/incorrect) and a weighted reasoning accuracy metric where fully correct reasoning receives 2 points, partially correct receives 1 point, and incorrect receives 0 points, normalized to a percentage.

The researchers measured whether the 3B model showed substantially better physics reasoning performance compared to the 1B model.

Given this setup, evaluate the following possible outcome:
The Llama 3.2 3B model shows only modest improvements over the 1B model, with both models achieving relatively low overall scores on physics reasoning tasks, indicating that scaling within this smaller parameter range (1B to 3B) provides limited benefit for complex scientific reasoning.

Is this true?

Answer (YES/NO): NO